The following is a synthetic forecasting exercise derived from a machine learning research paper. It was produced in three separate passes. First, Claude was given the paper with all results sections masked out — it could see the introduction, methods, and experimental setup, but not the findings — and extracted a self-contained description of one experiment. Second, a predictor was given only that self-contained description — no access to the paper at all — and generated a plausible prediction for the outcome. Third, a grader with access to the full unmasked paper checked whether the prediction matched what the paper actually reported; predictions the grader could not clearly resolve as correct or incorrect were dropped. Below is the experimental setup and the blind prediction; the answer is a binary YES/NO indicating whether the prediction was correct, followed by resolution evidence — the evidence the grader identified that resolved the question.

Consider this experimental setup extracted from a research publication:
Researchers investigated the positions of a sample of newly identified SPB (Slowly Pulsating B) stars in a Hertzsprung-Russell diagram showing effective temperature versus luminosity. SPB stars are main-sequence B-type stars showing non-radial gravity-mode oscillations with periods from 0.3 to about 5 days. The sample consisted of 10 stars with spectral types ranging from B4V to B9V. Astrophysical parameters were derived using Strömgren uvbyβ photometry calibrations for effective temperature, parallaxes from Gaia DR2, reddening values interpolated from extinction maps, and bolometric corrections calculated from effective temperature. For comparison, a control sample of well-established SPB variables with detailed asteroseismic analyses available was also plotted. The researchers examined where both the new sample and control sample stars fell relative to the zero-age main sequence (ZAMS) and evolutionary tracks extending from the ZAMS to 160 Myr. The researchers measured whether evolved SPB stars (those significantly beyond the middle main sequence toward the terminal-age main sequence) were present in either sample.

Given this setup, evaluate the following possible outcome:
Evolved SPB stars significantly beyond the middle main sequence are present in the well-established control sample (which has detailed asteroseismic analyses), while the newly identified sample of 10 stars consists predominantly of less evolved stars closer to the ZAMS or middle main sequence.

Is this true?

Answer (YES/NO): NO